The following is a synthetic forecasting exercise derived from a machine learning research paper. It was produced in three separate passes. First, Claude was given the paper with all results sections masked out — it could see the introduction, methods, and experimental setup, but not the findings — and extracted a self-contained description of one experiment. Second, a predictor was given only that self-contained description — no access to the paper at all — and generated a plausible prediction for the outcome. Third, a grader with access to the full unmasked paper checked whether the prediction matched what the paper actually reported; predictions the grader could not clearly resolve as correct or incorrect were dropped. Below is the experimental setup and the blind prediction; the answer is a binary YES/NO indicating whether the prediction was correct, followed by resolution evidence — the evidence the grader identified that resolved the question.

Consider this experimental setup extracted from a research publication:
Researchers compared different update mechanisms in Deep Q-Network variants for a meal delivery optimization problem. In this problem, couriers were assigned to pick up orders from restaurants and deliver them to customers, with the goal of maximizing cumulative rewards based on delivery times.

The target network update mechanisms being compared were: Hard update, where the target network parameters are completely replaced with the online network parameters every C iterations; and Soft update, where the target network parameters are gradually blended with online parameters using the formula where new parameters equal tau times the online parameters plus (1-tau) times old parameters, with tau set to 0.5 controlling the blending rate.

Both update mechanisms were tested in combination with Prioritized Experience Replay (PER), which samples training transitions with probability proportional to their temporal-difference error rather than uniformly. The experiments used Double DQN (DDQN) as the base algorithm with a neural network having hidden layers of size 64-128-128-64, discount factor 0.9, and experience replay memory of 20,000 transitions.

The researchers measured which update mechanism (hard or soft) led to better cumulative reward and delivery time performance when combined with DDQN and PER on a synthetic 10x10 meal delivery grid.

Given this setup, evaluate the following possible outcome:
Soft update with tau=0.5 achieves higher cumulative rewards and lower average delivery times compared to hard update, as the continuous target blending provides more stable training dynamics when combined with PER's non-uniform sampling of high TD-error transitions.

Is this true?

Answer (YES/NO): NO